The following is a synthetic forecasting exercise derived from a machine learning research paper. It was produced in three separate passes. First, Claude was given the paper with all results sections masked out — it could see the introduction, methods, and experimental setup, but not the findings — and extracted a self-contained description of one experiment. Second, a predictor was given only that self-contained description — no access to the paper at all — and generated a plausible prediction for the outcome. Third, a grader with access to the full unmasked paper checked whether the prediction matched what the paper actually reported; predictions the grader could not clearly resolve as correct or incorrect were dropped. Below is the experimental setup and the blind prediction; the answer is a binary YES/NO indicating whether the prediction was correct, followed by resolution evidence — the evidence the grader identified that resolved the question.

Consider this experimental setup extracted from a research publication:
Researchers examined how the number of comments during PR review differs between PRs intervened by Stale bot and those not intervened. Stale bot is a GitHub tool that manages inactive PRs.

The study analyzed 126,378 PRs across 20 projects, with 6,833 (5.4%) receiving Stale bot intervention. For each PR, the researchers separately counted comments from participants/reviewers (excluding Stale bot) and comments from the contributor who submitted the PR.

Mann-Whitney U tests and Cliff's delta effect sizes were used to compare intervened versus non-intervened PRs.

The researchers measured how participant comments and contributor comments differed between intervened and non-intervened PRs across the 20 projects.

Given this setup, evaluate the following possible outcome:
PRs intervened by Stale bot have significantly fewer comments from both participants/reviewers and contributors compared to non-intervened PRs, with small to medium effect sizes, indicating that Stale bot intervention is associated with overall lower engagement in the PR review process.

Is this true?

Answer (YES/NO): NO